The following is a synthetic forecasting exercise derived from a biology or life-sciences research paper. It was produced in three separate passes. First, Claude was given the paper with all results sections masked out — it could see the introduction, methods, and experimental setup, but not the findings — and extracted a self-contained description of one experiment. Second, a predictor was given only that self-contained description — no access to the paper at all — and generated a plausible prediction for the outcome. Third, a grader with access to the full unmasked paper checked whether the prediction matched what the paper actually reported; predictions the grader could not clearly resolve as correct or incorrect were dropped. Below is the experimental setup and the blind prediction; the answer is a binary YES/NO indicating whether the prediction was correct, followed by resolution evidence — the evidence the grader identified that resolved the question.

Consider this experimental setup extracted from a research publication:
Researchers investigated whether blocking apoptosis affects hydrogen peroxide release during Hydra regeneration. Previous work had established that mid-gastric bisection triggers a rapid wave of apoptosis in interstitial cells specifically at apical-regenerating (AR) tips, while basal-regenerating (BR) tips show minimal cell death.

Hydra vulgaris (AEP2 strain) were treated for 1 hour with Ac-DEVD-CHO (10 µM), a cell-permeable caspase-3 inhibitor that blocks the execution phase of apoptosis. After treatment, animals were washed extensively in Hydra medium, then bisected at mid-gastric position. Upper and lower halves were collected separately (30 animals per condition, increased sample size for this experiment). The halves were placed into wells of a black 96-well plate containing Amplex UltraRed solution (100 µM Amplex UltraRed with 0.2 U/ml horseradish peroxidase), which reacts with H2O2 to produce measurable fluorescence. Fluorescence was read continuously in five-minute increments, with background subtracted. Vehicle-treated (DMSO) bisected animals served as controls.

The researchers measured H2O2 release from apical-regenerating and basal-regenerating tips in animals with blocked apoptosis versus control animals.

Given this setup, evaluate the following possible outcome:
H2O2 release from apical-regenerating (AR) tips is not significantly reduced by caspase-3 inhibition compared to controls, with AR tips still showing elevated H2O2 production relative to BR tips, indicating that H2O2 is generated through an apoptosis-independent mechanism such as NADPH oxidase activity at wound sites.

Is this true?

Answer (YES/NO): NO